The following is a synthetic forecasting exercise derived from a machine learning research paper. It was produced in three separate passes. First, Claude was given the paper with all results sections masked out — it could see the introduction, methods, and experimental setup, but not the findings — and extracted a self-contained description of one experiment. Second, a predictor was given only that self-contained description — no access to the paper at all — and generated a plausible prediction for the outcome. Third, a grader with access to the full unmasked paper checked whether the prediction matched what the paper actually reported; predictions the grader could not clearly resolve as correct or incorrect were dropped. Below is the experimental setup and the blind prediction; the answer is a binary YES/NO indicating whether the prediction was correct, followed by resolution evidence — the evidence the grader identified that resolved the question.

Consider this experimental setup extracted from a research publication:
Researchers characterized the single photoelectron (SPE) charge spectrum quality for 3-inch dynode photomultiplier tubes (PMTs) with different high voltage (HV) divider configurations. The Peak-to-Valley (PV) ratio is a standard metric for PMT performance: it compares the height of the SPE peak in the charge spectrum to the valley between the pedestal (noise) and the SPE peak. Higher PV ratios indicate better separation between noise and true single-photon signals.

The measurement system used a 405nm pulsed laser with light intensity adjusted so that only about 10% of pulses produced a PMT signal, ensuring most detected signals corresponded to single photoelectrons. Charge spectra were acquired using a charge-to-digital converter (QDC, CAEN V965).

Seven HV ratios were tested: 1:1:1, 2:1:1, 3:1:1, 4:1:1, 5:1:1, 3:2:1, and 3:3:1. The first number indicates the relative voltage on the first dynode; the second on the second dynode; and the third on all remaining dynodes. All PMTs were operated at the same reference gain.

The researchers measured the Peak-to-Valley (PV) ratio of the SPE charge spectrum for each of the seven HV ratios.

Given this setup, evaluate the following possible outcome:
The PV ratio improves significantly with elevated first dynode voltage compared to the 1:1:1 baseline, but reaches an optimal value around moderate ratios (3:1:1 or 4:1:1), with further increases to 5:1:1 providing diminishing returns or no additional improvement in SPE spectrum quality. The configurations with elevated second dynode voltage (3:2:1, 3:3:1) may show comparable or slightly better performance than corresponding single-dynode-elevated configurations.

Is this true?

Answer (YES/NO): NO